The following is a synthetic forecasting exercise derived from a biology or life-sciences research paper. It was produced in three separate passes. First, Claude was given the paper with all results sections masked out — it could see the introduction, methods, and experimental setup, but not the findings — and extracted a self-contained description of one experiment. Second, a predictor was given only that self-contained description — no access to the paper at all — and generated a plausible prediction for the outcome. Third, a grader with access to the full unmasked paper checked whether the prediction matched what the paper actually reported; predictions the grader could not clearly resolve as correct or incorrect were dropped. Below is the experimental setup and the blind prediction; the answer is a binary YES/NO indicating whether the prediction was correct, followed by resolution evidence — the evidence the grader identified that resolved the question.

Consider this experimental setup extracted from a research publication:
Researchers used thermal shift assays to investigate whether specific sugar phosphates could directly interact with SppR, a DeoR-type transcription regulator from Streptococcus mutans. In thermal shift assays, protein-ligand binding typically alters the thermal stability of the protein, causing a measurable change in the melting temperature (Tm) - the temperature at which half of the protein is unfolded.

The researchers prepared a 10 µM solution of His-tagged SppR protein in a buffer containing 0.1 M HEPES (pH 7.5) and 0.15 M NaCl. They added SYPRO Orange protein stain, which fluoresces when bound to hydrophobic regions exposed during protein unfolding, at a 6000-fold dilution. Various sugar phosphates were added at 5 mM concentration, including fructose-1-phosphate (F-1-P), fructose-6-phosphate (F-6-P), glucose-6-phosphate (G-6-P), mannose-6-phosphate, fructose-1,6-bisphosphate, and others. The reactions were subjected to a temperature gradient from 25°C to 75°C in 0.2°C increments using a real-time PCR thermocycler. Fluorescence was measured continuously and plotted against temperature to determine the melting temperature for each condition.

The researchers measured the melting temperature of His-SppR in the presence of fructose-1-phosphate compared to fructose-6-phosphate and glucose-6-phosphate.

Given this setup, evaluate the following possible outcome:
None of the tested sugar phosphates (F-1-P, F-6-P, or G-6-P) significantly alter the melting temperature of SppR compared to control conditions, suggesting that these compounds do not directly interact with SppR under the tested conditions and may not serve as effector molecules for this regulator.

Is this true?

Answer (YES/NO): NO